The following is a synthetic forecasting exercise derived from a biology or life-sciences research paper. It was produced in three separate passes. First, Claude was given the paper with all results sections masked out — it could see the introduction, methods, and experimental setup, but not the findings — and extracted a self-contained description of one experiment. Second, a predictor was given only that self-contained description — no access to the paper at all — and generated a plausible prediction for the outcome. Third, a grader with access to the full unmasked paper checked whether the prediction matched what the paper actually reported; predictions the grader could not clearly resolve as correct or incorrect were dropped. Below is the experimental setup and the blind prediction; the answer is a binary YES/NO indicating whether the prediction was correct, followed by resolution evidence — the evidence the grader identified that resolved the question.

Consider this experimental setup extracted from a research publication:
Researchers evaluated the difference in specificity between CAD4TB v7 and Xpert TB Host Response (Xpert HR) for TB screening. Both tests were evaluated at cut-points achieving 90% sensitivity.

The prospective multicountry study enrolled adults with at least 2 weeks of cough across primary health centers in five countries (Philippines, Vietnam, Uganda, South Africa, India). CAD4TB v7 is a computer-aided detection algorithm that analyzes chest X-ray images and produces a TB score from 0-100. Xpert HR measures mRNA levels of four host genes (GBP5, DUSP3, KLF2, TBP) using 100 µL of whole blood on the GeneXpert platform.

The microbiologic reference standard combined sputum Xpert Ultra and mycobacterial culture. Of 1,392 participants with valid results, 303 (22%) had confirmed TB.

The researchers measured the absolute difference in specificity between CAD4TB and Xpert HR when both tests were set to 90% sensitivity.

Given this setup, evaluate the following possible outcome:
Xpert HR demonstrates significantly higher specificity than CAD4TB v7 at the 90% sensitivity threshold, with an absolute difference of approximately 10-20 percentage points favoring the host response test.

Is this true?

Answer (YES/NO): NO